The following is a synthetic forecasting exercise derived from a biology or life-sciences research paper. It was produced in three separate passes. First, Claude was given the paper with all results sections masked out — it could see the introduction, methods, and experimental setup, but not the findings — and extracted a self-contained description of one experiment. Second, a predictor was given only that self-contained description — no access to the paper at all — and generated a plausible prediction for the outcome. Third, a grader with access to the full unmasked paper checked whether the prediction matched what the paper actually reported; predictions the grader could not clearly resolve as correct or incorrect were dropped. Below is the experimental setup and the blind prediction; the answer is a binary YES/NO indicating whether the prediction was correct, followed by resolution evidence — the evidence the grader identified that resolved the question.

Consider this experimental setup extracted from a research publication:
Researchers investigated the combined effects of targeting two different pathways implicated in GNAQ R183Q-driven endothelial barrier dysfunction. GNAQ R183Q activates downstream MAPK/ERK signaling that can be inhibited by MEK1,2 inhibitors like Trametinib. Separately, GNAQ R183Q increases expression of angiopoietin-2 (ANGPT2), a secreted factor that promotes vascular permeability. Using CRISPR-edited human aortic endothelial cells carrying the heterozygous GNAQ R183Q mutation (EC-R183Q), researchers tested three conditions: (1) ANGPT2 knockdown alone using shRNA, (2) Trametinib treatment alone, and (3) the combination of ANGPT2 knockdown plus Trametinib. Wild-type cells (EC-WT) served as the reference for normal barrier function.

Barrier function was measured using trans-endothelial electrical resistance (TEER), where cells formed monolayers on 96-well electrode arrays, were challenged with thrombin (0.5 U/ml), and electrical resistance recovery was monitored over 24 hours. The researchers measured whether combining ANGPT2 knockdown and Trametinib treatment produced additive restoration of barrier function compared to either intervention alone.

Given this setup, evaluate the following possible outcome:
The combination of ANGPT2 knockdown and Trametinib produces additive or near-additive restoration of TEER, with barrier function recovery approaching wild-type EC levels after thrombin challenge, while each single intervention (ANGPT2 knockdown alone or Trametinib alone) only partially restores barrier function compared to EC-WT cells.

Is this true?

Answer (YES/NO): YES